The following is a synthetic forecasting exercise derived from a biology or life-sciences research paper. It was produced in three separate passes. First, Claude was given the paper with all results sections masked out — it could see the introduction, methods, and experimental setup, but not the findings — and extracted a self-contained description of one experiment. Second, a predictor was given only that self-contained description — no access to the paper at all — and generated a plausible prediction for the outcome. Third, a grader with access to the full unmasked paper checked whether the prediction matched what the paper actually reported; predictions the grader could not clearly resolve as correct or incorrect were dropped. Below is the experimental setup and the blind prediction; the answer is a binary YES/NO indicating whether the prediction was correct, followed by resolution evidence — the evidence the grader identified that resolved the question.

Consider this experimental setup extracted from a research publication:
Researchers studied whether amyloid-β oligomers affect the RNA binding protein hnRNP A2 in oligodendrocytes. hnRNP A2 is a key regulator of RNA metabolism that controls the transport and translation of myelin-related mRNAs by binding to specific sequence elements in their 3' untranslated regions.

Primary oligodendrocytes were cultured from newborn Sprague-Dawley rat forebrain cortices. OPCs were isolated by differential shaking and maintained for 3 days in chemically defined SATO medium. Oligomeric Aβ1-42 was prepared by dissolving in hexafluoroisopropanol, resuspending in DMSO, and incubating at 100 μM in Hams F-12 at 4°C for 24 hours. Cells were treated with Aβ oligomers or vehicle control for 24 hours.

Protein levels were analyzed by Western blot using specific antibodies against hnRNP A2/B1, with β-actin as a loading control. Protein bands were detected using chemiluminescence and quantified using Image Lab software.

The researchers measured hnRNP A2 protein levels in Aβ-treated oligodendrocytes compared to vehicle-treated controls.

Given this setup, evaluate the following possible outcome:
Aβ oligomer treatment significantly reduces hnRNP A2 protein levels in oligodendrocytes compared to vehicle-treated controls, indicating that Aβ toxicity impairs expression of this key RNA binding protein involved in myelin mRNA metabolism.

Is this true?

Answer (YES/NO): NO